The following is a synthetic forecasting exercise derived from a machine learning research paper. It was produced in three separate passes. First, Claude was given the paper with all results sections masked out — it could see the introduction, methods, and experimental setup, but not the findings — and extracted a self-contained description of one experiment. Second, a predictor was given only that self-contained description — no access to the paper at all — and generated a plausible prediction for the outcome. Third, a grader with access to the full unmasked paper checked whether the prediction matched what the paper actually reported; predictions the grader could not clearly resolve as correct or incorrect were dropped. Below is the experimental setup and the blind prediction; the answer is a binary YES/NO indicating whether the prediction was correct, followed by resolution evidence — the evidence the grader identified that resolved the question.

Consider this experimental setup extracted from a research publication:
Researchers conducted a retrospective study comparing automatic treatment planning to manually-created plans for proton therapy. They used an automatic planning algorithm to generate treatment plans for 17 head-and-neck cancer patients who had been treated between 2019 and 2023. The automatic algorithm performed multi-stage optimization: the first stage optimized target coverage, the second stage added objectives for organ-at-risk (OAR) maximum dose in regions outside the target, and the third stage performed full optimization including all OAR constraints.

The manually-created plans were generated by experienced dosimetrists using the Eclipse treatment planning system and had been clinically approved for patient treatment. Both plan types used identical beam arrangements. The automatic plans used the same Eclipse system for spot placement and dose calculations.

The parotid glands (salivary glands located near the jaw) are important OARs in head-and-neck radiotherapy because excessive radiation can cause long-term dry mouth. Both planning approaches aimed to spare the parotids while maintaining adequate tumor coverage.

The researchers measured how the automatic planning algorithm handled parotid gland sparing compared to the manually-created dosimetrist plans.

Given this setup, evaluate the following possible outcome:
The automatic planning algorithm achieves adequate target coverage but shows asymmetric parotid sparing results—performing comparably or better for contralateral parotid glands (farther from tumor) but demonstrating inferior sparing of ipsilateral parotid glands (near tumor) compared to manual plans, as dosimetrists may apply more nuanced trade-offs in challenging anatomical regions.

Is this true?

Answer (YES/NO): NO